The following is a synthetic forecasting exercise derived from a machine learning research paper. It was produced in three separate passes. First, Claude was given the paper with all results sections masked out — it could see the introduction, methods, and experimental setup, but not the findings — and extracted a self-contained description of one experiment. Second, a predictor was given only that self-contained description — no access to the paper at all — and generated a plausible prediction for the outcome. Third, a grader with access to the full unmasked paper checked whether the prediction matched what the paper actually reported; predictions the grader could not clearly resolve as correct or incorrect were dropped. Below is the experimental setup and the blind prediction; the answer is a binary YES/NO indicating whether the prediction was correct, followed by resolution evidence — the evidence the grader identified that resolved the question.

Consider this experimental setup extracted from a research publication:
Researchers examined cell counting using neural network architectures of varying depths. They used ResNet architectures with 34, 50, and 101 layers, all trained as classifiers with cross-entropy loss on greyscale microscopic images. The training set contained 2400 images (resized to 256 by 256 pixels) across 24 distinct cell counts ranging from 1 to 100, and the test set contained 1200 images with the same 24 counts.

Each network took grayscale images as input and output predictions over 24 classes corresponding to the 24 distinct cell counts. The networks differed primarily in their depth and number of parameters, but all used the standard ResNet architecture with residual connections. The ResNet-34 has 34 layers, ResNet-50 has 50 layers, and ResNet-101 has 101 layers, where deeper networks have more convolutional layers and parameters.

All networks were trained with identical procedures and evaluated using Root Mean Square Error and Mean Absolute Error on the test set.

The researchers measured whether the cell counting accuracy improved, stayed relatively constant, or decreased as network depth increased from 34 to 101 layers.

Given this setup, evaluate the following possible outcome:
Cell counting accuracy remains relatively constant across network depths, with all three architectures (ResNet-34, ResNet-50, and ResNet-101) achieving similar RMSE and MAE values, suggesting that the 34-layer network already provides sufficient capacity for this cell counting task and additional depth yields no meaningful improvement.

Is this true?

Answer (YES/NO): NO